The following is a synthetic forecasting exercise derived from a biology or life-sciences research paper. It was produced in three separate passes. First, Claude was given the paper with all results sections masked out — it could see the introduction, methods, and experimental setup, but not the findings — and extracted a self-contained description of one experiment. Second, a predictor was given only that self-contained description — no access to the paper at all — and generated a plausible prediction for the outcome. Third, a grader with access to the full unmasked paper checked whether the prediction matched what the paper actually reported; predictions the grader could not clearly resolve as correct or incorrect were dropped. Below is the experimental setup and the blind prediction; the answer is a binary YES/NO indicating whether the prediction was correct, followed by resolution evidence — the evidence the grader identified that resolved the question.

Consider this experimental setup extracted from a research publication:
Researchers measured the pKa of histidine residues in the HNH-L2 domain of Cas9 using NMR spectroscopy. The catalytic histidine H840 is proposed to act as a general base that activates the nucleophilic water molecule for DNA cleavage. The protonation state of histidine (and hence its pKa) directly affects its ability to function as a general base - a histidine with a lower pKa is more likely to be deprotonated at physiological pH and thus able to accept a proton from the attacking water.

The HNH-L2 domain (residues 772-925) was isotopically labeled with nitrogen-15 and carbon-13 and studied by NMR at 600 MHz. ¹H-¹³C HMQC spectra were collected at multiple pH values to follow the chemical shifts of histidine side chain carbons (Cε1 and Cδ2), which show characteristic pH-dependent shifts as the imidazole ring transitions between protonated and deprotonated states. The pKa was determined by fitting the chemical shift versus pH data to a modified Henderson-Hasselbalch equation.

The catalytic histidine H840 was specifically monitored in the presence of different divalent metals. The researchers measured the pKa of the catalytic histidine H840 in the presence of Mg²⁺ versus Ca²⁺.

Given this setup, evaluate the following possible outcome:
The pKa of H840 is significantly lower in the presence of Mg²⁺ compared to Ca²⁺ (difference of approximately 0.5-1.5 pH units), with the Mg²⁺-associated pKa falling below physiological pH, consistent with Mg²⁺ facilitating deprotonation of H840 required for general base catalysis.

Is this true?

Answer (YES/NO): NO